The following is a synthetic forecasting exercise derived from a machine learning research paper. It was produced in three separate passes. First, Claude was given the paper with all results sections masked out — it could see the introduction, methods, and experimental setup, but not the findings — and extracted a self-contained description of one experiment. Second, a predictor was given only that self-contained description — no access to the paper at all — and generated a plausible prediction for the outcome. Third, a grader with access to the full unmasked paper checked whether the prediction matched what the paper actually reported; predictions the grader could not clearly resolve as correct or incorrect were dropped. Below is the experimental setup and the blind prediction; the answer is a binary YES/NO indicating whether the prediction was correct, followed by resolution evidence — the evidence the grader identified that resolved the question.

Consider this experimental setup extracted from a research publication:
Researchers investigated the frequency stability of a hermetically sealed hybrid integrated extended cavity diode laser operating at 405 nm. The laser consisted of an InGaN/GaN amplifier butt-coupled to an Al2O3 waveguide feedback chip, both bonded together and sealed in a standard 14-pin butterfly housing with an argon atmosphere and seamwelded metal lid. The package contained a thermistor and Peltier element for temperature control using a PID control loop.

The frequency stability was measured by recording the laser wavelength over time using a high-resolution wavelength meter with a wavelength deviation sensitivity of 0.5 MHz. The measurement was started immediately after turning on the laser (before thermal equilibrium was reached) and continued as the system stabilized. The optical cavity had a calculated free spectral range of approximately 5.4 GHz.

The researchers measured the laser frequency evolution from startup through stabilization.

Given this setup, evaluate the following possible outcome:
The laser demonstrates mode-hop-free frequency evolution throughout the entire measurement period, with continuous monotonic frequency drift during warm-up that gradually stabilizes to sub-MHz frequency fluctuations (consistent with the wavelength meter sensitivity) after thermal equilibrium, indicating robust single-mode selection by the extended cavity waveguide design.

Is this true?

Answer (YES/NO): NO